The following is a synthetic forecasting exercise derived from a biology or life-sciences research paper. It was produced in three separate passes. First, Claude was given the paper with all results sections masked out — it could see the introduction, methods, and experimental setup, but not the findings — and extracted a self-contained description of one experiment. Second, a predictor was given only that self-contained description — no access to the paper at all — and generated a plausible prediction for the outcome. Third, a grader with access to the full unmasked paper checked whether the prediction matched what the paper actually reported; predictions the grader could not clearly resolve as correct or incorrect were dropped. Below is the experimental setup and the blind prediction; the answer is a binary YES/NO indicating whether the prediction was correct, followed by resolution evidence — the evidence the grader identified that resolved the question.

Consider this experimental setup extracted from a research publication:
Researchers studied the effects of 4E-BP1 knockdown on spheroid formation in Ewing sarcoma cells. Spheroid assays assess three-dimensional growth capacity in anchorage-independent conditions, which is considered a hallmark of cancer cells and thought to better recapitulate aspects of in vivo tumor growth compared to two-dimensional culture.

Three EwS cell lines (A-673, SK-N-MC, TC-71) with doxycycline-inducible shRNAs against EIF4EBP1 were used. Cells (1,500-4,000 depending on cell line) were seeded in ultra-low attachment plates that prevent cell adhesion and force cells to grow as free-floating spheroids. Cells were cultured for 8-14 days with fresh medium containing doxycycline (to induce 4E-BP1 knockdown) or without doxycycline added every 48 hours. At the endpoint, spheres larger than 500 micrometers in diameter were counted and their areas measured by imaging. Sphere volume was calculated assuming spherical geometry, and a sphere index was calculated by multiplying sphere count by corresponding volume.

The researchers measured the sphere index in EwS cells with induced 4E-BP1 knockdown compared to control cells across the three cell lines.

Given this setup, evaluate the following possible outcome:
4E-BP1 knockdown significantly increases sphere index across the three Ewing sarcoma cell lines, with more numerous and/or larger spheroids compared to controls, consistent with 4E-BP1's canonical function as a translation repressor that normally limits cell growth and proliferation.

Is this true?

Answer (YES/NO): NO